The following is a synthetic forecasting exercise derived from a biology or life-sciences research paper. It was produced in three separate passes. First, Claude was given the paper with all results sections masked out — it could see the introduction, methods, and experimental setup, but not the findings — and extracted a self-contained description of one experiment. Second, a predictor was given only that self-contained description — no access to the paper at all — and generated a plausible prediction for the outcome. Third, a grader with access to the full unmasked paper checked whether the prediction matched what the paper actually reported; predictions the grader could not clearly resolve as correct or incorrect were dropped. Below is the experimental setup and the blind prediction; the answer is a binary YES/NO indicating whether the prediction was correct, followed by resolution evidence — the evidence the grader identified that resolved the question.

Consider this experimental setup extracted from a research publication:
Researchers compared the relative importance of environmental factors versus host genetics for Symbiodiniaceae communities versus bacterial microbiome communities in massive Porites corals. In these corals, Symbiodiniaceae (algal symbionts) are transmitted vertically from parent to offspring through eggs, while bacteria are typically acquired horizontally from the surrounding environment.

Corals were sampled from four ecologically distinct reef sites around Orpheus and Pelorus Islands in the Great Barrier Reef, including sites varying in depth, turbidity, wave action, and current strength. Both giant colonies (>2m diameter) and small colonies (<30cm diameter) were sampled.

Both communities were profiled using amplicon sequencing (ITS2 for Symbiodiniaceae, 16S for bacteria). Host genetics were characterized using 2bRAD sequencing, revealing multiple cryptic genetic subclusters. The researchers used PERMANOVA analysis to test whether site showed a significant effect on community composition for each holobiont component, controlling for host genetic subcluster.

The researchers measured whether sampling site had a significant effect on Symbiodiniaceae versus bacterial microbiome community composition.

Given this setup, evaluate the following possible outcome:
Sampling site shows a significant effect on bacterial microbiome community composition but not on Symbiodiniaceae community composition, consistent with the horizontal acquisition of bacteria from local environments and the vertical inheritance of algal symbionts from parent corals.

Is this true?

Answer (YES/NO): YES